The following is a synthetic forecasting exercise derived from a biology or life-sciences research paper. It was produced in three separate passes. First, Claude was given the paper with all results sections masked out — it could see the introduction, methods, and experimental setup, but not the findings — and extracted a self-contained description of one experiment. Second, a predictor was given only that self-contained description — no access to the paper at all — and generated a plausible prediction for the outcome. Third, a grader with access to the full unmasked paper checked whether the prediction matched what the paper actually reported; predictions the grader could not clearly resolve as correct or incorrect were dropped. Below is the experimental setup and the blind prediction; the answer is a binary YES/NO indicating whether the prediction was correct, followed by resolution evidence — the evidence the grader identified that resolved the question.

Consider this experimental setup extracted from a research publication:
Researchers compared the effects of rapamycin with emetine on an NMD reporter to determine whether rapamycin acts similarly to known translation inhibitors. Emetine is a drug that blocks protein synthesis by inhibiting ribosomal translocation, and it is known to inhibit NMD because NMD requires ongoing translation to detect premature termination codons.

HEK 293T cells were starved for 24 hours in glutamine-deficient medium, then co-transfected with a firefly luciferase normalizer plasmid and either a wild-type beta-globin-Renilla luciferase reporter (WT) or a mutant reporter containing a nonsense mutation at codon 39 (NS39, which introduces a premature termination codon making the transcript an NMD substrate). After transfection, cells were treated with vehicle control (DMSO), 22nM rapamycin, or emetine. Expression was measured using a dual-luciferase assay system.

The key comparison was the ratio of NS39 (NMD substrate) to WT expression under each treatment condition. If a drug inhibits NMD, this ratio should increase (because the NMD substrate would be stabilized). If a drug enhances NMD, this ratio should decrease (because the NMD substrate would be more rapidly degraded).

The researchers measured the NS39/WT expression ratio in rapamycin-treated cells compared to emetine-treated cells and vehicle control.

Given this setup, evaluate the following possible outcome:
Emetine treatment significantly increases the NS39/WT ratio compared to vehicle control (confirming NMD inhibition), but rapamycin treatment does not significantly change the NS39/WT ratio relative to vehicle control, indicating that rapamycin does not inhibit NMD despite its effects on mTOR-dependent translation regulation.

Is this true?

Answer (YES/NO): NO